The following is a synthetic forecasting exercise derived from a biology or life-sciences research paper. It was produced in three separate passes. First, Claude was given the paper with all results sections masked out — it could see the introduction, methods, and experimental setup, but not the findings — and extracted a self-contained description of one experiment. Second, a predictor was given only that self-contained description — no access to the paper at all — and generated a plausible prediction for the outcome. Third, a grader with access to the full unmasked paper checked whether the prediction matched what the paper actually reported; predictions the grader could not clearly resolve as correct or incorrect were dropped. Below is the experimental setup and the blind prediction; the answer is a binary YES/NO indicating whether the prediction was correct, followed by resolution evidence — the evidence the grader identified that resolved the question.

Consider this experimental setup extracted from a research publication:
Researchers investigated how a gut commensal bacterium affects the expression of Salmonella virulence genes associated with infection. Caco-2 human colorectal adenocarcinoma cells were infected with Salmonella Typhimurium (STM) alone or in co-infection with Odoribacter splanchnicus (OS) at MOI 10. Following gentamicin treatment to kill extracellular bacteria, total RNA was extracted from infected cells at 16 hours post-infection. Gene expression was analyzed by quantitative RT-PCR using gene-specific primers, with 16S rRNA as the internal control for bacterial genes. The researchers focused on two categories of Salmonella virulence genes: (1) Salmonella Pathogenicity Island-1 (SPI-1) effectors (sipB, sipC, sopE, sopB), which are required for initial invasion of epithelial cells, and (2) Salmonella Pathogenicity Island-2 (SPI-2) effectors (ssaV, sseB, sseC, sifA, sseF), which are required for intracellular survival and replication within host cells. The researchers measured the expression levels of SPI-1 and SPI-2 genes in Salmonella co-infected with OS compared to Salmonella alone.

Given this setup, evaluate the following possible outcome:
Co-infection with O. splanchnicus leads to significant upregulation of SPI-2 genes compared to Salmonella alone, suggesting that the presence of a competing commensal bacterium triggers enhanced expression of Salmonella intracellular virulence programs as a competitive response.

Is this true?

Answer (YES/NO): NO